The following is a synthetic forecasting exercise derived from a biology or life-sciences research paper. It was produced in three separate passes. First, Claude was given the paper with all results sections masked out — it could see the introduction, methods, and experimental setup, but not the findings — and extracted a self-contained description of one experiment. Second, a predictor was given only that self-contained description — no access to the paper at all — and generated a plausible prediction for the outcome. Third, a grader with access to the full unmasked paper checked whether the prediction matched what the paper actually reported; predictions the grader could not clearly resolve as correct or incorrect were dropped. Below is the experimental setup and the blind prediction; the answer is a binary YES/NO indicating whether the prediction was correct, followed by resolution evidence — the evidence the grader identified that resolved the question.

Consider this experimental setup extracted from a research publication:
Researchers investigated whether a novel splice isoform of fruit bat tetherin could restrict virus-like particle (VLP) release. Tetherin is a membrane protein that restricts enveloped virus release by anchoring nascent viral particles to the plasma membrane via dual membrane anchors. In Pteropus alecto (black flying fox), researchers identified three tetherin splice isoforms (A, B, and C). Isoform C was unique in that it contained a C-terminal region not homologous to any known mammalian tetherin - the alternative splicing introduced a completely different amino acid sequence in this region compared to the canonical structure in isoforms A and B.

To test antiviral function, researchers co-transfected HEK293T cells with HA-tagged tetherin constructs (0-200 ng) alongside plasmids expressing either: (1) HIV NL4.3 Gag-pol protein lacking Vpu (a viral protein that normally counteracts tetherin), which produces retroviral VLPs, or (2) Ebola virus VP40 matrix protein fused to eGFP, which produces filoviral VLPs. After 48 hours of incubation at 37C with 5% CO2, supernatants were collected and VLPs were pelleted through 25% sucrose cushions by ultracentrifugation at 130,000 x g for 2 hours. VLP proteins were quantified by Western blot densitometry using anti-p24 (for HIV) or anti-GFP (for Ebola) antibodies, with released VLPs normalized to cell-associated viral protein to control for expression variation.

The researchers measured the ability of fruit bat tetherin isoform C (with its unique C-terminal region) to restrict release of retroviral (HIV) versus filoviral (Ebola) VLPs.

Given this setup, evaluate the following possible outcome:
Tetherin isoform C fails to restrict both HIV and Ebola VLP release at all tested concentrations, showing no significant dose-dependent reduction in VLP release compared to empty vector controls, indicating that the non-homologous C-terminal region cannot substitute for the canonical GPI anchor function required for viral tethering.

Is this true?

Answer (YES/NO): NO